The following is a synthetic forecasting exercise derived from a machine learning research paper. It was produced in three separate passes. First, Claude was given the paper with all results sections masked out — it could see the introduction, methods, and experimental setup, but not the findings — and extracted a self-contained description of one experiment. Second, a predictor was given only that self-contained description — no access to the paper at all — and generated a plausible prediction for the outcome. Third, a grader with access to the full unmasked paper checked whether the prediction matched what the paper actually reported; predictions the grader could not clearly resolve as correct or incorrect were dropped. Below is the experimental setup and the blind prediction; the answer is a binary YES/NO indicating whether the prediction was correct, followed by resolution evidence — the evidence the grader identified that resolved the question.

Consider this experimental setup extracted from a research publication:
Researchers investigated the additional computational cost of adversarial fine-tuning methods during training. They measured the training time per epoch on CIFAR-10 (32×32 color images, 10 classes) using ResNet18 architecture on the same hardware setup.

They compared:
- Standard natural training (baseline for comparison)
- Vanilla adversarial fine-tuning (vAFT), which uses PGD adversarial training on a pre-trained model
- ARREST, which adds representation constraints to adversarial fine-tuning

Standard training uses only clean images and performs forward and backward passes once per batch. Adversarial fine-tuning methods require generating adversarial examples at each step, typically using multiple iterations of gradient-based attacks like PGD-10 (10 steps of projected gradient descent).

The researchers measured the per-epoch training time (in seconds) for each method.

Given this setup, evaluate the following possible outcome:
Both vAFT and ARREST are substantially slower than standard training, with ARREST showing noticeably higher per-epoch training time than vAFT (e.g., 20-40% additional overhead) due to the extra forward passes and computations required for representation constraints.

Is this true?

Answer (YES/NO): NO